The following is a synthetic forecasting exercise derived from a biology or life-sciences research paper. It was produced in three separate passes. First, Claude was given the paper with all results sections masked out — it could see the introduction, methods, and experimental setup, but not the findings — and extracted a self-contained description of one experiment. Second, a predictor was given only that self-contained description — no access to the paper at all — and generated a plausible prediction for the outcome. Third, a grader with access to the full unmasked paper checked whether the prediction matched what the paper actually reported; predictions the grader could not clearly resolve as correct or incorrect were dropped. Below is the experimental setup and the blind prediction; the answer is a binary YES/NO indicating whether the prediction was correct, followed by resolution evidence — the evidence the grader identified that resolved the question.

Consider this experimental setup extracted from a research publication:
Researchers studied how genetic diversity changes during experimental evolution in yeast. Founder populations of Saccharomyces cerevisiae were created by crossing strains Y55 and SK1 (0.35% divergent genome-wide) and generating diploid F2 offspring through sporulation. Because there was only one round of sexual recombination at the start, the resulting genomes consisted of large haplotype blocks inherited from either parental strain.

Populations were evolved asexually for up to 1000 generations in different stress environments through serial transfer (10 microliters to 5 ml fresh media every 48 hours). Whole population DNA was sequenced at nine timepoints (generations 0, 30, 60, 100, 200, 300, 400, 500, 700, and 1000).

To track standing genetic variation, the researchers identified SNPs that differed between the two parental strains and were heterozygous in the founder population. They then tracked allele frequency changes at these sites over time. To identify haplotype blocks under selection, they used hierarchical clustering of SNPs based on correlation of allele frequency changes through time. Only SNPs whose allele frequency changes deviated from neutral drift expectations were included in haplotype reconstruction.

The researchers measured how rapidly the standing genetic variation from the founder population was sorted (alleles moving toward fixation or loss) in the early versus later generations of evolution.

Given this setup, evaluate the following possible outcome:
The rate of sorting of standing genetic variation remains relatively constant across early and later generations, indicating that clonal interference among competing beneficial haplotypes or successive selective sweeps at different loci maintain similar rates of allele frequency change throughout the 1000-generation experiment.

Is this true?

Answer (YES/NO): NO